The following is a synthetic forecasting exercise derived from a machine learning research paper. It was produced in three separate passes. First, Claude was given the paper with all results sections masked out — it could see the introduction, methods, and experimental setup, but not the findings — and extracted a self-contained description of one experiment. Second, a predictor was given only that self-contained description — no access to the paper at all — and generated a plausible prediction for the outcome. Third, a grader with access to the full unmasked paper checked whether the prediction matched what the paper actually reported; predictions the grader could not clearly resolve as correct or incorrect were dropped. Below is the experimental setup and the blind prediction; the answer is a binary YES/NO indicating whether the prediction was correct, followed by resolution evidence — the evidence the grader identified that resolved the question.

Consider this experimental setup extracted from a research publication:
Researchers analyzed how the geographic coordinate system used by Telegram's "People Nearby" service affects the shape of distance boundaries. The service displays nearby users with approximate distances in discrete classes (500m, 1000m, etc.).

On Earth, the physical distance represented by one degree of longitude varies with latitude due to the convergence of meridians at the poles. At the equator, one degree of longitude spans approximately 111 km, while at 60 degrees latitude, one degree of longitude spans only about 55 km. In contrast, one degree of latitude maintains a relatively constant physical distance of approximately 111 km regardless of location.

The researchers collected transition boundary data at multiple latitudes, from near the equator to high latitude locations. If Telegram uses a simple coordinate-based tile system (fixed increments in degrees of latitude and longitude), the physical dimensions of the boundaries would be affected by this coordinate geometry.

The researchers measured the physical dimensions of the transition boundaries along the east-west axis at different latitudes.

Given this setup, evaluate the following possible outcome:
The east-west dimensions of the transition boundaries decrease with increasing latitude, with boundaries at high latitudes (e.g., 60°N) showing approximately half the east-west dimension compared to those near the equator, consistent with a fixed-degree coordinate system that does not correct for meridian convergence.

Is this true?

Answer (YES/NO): YES